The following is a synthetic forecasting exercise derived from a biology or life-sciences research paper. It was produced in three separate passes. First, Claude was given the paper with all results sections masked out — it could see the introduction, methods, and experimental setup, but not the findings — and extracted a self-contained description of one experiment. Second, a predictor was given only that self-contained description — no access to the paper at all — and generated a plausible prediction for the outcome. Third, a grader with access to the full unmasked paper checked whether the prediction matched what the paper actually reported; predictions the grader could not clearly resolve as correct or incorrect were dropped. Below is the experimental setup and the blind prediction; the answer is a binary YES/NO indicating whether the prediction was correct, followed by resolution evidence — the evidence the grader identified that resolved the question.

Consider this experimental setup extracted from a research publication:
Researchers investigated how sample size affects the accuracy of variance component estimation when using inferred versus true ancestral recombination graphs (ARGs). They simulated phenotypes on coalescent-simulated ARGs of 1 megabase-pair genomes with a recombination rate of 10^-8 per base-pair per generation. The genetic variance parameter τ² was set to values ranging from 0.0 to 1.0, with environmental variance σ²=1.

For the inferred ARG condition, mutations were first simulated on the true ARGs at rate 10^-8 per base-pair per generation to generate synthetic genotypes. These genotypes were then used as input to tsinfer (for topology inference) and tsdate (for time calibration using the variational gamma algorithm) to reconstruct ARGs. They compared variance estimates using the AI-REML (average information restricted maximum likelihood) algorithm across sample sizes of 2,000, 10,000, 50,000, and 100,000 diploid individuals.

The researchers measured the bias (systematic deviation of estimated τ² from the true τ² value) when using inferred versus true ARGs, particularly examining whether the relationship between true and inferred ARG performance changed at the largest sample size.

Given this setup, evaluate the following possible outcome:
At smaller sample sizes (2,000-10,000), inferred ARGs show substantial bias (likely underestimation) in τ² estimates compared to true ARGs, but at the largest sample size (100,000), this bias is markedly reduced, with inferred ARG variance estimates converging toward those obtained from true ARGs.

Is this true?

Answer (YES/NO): NO